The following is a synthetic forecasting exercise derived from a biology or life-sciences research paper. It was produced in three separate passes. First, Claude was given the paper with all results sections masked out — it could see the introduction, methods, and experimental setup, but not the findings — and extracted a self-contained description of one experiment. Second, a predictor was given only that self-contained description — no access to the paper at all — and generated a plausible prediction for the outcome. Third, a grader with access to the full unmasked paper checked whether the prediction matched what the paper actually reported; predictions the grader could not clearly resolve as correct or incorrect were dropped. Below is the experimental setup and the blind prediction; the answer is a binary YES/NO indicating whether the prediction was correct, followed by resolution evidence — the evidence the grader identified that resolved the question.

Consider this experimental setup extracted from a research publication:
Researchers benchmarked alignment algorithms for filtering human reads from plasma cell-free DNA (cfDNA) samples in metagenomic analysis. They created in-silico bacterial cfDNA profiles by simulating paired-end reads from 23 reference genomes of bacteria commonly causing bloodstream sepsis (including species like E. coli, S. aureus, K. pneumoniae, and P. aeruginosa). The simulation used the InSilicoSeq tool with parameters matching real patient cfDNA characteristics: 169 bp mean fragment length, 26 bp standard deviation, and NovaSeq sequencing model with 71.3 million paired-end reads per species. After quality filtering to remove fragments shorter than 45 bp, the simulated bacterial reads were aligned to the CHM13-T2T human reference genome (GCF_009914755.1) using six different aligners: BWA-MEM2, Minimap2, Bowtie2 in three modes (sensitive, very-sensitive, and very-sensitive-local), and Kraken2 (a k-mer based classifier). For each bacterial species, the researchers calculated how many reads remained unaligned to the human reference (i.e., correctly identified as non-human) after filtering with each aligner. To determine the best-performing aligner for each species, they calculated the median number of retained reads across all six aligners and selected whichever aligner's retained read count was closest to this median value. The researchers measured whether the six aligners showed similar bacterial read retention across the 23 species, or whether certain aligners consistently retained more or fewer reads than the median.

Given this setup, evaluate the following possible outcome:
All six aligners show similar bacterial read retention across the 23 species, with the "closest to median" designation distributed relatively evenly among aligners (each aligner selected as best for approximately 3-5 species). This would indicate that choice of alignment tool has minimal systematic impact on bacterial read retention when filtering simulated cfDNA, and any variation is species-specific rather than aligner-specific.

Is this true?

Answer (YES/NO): NO